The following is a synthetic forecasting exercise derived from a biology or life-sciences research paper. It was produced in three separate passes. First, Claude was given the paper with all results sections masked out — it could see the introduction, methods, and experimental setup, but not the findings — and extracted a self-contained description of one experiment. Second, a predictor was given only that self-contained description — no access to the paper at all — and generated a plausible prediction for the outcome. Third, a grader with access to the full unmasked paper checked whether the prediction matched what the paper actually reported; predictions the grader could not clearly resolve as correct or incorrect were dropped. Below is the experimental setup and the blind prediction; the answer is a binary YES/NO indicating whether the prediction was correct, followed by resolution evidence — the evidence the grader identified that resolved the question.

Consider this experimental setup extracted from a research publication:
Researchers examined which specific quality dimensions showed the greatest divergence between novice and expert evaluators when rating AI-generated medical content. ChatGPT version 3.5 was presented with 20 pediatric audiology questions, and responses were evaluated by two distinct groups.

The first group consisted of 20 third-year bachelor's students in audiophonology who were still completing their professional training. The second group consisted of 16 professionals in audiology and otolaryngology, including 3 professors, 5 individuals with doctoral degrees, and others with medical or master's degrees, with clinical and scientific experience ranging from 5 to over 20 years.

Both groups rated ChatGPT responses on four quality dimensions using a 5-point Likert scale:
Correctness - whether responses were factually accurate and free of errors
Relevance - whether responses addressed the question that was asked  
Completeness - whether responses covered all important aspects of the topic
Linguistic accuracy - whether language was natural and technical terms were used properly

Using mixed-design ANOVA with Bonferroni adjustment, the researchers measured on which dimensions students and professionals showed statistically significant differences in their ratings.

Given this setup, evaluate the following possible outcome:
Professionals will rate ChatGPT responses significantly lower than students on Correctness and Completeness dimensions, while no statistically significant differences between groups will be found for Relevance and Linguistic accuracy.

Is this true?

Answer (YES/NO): NO